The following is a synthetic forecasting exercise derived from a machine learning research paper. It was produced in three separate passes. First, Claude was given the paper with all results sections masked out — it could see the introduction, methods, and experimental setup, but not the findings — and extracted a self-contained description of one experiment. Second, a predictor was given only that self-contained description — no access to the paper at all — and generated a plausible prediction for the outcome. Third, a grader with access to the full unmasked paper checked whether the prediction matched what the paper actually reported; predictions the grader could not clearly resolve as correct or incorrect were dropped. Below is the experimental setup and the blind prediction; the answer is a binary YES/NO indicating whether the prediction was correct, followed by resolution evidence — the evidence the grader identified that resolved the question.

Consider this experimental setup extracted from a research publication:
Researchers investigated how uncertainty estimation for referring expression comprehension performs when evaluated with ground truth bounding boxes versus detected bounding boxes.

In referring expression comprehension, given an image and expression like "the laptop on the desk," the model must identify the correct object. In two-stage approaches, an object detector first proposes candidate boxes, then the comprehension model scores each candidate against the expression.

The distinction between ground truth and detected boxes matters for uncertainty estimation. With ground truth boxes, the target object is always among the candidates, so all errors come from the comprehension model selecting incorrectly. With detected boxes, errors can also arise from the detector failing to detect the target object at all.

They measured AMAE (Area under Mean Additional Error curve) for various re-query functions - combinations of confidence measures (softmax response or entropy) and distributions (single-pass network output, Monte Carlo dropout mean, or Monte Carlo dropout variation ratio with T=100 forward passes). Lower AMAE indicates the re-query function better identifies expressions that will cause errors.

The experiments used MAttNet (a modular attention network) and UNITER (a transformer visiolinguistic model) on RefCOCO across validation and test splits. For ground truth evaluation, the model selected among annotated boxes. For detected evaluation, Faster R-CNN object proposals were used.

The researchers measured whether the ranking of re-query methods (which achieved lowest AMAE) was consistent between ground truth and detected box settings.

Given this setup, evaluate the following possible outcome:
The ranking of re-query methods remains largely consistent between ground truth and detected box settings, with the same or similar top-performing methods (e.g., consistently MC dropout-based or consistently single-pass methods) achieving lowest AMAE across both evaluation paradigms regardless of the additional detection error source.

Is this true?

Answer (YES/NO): NO